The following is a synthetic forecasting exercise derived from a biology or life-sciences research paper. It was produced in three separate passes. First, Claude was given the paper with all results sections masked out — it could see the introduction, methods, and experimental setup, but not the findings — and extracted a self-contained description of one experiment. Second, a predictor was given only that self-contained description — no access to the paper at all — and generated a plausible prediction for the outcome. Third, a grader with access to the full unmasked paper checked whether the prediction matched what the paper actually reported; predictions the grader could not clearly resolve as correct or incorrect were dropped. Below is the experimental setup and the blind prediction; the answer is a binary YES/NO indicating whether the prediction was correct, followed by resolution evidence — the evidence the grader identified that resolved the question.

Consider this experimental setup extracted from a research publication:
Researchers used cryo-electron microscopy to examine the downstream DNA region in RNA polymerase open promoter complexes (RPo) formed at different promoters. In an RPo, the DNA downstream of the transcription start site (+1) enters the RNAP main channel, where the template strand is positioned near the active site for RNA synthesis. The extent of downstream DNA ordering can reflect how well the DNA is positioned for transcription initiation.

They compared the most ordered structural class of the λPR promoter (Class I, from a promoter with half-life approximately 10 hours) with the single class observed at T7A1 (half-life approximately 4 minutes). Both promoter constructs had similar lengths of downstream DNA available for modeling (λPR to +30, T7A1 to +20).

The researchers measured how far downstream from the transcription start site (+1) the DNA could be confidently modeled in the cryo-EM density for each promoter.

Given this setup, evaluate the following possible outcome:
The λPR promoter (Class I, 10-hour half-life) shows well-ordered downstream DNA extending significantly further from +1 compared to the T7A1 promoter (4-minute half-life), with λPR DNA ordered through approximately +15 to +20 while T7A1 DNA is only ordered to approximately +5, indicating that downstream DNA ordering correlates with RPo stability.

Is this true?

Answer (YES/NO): NO